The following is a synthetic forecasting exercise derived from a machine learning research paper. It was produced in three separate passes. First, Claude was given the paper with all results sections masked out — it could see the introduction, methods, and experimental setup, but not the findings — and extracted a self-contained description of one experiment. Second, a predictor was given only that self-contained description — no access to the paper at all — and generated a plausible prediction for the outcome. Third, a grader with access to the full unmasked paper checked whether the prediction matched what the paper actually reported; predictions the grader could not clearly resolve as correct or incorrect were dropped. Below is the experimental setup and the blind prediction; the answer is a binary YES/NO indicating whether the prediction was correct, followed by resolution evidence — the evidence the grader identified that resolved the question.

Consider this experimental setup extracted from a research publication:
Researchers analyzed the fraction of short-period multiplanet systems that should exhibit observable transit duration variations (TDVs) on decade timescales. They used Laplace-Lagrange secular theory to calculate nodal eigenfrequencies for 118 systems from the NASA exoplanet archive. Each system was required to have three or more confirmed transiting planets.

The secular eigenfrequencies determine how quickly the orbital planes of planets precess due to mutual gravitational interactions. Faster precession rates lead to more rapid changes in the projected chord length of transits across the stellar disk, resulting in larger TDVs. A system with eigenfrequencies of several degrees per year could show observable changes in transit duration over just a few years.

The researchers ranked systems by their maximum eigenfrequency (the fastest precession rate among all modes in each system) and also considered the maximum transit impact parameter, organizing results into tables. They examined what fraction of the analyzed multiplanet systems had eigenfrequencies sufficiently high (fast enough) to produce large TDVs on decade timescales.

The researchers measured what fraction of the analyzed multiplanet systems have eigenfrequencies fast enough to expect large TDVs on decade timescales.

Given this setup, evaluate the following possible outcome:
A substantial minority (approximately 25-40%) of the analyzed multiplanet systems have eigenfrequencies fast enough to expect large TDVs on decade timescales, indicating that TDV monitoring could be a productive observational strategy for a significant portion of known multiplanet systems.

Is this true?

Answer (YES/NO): YES